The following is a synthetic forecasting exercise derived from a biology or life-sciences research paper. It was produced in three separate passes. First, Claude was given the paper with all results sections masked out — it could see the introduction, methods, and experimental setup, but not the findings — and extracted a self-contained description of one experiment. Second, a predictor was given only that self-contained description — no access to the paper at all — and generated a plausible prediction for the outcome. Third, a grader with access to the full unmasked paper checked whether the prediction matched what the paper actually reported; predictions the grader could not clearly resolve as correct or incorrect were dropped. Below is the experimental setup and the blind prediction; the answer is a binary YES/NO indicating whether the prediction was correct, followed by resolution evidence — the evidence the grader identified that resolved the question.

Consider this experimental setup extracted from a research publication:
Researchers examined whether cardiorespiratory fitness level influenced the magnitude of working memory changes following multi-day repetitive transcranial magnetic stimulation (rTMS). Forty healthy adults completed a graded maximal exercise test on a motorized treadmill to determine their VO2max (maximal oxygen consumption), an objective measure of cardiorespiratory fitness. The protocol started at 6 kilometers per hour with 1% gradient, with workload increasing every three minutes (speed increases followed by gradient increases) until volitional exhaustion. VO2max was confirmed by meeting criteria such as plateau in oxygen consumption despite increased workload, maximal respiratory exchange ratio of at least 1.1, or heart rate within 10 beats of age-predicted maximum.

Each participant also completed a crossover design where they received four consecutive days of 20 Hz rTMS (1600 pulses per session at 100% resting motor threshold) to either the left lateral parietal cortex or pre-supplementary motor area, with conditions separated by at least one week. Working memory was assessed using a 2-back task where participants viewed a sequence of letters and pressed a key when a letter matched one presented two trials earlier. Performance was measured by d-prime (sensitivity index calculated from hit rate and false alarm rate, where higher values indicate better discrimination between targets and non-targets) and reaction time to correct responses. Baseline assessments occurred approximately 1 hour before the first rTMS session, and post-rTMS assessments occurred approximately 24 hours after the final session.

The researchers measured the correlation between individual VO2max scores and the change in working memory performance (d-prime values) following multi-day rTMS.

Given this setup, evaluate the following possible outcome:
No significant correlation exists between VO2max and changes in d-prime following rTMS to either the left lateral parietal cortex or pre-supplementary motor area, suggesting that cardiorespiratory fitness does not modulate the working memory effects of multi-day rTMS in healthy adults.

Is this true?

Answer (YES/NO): NO